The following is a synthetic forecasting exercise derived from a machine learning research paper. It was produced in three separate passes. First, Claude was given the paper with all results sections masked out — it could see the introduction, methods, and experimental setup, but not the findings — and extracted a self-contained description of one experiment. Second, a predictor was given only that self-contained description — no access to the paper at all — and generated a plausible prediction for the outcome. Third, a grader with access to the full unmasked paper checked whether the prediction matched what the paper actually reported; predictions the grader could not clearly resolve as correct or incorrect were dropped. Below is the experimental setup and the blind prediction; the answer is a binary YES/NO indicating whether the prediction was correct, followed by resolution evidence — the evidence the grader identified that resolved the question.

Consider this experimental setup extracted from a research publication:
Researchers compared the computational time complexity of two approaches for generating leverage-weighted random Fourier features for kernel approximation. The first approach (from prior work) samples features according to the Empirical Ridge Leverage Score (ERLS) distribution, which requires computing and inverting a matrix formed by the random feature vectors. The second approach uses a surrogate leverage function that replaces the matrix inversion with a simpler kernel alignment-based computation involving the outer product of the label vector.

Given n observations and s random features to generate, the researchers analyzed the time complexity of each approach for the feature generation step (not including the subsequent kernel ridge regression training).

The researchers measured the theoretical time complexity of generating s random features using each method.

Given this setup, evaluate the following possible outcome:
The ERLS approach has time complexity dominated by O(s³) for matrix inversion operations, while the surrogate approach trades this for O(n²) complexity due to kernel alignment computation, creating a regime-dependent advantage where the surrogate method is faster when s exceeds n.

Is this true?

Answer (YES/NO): NO